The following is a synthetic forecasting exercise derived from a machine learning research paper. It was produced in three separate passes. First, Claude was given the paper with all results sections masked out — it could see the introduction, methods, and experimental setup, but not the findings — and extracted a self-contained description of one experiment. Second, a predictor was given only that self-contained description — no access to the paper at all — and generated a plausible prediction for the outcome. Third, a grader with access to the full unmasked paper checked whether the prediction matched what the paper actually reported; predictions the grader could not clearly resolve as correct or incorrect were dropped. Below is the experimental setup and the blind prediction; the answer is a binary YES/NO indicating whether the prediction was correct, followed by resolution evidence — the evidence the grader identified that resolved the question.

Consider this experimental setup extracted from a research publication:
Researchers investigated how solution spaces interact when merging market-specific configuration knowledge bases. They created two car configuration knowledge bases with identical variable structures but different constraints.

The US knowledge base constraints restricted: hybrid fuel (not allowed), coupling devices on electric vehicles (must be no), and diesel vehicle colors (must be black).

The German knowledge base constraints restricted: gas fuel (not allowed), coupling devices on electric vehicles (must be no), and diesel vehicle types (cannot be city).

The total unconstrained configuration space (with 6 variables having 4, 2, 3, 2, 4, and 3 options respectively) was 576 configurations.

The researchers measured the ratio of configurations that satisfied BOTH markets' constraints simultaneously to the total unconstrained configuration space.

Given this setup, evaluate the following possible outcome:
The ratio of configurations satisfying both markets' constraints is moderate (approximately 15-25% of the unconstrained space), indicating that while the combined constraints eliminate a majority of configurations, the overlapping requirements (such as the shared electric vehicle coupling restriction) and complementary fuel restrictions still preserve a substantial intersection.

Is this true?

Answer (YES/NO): YES